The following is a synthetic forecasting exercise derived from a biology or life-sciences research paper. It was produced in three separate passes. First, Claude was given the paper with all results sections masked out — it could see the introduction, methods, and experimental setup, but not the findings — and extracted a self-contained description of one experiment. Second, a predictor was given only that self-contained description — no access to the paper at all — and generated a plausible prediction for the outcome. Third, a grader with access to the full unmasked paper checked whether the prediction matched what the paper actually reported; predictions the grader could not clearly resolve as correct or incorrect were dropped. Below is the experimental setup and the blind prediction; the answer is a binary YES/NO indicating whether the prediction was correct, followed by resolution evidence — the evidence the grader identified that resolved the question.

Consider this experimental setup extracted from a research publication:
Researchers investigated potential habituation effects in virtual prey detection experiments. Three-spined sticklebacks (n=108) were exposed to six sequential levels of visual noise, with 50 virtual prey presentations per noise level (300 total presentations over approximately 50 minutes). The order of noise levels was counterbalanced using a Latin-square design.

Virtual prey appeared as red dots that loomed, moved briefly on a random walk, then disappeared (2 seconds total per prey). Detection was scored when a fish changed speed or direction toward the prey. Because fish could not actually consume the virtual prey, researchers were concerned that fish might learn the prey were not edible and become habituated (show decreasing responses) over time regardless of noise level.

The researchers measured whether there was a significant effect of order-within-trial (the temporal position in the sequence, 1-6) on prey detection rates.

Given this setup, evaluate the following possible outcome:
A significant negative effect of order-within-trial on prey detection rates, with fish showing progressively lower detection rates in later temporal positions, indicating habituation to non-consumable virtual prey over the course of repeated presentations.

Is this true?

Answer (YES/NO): NO